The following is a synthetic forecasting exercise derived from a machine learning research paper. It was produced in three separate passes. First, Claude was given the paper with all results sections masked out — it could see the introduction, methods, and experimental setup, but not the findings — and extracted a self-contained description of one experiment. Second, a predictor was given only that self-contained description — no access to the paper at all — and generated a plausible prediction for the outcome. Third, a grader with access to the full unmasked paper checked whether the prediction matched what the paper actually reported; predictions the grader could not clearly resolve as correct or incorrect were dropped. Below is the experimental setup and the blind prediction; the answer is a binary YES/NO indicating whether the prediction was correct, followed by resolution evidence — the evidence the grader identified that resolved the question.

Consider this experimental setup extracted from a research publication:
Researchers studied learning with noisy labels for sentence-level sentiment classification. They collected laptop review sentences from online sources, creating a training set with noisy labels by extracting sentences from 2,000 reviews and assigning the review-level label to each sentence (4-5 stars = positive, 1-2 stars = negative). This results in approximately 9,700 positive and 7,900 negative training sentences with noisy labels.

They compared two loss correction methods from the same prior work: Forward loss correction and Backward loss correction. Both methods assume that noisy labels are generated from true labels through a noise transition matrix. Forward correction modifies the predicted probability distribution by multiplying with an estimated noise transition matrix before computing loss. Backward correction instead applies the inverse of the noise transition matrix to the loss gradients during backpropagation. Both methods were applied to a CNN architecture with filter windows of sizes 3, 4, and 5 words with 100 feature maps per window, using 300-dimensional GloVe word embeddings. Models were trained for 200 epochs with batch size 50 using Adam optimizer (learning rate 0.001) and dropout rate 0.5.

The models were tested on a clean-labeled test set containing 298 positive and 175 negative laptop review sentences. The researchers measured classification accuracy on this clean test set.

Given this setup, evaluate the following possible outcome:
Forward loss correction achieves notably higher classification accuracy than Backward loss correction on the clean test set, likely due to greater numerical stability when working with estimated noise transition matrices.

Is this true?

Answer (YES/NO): YES